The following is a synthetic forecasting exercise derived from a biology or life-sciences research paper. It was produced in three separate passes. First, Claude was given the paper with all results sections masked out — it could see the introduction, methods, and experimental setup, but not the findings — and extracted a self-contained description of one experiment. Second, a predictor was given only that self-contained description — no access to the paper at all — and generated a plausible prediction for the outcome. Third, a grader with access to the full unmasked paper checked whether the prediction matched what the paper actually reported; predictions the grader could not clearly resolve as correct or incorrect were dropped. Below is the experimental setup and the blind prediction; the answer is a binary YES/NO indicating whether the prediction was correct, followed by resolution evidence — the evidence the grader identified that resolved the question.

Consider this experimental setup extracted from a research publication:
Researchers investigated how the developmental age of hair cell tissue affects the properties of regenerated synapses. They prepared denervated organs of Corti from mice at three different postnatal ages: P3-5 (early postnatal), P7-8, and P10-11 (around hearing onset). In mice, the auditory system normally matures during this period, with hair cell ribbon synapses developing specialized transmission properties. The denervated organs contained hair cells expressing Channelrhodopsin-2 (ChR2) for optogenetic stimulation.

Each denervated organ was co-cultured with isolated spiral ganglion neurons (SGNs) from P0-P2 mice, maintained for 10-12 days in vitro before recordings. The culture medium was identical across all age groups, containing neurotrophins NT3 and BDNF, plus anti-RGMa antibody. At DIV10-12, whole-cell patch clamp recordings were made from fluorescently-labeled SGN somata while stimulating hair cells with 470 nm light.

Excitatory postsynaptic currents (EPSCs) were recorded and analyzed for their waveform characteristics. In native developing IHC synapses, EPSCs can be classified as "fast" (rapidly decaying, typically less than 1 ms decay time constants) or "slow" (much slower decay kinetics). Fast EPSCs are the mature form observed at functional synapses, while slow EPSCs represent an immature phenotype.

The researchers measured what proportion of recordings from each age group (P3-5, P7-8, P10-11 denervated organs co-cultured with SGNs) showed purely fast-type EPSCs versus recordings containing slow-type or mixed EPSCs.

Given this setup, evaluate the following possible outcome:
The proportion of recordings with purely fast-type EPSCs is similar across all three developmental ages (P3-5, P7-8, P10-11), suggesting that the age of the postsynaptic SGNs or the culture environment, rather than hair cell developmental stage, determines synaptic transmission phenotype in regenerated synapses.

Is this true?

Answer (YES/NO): NO